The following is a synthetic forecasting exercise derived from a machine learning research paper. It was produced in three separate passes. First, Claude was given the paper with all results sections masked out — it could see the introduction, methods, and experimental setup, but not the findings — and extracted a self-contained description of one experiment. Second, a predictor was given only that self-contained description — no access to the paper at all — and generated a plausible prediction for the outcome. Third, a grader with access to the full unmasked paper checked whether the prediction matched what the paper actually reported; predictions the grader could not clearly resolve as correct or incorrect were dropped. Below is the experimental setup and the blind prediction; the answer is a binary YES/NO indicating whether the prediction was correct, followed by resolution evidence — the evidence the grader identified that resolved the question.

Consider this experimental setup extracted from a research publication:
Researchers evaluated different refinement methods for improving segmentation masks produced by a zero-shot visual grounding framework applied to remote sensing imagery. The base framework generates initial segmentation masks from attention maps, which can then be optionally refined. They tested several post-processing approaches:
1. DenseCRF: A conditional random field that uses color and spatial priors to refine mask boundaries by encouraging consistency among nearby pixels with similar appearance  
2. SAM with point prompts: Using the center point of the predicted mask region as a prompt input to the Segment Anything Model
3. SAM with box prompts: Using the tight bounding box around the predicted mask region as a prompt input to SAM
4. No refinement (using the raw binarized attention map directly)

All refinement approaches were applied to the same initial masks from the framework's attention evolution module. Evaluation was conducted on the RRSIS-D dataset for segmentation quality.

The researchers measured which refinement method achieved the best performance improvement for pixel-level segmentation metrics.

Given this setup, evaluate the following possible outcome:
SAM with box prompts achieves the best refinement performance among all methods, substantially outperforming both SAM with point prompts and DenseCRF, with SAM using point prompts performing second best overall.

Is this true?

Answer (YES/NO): NO